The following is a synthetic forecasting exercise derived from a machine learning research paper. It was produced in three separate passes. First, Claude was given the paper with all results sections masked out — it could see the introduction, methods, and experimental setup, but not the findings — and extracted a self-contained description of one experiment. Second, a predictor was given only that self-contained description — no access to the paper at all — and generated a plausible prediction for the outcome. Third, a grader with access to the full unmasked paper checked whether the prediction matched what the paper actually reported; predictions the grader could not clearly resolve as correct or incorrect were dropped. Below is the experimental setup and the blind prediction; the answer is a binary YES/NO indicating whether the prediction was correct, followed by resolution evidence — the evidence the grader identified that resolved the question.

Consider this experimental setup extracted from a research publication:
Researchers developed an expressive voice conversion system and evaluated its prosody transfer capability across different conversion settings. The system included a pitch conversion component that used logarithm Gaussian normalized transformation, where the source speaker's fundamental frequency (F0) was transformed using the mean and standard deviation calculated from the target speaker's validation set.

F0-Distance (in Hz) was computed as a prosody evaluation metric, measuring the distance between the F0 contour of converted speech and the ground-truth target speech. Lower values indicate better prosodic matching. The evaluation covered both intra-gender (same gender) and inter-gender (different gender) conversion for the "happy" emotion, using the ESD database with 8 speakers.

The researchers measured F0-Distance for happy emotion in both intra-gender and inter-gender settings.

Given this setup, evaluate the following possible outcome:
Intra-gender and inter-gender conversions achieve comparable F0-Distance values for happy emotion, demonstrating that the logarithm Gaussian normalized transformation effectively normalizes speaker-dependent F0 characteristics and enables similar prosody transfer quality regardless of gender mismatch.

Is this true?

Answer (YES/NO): NO